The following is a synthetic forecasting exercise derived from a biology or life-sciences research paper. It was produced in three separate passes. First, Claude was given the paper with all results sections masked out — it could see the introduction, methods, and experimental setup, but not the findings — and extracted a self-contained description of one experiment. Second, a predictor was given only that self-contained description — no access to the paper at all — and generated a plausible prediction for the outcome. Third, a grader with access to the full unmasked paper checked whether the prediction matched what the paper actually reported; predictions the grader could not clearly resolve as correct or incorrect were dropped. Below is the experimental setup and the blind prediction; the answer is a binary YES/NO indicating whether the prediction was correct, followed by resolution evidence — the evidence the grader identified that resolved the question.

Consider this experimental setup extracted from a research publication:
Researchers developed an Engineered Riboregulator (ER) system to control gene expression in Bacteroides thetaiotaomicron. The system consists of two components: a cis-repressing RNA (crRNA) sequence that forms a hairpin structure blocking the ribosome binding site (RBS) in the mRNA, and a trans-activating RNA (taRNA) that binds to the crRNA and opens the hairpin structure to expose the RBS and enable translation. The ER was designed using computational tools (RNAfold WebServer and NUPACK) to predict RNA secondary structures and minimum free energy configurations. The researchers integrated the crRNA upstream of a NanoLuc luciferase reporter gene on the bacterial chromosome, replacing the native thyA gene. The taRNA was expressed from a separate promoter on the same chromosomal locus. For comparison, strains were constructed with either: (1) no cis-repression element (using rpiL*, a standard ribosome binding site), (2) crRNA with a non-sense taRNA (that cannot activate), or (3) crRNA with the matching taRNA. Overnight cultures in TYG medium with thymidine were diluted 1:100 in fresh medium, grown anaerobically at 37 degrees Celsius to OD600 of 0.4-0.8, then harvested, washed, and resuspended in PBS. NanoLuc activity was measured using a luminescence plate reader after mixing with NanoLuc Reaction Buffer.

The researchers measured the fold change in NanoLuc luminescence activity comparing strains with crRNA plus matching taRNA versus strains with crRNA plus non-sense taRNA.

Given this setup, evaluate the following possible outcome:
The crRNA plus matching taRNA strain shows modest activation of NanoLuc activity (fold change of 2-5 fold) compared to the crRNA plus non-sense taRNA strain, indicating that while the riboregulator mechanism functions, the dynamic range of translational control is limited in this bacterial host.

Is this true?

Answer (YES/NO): NO